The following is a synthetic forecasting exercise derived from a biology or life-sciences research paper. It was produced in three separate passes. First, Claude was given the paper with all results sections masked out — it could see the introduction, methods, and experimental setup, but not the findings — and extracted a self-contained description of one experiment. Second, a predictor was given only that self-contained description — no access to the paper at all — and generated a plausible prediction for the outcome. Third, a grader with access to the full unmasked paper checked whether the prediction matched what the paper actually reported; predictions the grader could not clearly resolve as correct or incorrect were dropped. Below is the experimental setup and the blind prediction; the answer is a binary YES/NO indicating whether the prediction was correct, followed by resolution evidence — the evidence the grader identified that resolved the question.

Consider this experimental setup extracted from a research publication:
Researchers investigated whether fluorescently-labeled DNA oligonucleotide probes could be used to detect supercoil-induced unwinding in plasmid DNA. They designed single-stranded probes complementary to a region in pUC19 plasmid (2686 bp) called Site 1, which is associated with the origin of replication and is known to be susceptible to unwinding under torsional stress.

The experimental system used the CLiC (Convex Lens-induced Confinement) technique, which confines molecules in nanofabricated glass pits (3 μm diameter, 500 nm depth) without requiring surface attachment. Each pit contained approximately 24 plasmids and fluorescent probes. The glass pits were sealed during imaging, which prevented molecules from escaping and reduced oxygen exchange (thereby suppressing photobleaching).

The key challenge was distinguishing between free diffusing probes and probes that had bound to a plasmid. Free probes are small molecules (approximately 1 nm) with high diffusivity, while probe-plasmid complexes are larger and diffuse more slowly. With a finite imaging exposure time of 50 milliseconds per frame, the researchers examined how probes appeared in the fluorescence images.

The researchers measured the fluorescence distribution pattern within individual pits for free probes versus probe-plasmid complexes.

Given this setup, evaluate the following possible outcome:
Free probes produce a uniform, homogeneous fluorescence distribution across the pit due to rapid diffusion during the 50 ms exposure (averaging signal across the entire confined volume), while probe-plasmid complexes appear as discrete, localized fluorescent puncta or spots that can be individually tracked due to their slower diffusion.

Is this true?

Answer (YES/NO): YES